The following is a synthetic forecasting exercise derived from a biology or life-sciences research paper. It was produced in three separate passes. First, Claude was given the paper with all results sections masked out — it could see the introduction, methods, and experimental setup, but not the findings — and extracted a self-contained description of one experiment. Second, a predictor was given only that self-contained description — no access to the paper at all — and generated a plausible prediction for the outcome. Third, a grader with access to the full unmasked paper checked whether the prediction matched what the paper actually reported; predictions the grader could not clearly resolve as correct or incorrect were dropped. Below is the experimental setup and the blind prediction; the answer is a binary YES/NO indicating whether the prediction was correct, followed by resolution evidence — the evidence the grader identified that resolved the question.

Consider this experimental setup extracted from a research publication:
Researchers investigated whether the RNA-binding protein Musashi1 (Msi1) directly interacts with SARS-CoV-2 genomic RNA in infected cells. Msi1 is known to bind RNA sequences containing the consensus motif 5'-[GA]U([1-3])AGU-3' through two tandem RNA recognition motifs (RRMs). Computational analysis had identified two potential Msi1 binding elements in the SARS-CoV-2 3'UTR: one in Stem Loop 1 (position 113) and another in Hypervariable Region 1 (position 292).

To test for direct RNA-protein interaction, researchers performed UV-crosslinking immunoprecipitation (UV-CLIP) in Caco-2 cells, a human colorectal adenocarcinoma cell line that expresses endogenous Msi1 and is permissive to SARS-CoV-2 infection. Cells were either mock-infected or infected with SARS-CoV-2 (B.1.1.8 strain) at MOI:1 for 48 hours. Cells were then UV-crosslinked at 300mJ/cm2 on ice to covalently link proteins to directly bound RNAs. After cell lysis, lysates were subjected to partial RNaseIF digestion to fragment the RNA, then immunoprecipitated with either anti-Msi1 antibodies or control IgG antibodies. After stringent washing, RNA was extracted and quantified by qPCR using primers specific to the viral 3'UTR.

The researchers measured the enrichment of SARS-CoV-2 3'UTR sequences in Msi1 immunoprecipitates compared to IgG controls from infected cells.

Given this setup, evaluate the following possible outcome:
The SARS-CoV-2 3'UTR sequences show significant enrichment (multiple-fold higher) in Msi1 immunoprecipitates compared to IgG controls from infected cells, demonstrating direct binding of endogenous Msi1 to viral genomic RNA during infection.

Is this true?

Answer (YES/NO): YES